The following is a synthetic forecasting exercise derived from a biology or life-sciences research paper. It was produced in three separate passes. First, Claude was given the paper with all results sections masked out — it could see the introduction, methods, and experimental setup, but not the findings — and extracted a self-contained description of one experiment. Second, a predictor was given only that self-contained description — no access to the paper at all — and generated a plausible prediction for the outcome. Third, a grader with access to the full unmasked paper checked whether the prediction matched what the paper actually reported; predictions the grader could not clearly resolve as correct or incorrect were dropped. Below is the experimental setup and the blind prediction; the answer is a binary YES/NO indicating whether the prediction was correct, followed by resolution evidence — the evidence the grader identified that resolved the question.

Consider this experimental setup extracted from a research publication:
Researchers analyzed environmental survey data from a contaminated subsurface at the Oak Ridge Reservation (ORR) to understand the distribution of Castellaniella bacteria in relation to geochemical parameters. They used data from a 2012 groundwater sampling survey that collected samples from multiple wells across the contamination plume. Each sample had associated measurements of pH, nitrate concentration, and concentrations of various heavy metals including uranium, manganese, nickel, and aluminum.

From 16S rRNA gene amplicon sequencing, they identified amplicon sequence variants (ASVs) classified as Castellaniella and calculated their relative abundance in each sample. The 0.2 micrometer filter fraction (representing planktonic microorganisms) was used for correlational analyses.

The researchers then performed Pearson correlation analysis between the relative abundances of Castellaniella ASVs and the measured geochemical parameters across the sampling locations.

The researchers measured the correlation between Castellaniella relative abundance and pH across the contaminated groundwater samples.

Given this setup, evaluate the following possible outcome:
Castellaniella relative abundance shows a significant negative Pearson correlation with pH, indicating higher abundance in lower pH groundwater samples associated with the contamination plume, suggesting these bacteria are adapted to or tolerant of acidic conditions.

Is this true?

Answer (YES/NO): NO